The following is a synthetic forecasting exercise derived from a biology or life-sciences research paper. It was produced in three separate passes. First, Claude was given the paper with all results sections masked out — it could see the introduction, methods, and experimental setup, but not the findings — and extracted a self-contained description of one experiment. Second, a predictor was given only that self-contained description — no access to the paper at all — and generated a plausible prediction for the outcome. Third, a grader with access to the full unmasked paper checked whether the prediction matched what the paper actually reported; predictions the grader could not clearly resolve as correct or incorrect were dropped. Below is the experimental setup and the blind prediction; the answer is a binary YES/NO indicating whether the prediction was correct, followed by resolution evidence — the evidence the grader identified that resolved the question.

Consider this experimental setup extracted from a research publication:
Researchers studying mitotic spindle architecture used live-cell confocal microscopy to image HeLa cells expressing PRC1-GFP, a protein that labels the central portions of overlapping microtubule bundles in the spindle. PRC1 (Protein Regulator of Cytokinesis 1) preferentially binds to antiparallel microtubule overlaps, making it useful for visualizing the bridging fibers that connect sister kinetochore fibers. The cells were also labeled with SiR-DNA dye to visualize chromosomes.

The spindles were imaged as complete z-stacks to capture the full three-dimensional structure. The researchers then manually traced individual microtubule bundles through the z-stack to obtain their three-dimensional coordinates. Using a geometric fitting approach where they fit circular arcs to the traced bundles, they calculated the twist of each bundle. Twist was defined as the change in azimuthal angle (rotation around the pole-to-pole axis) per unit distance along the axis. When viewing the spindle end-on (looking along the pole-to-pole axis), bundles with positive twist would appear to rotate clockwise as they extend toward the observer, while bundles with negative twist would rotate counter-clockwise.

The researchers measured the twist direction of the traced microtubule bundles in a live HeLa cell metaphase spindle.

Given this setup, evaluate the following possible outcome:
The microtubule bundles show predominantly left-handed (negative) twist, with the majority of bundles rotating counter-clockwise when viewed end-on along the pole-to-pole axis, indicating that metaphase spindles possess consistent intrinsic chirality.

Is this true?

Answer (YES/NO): NO